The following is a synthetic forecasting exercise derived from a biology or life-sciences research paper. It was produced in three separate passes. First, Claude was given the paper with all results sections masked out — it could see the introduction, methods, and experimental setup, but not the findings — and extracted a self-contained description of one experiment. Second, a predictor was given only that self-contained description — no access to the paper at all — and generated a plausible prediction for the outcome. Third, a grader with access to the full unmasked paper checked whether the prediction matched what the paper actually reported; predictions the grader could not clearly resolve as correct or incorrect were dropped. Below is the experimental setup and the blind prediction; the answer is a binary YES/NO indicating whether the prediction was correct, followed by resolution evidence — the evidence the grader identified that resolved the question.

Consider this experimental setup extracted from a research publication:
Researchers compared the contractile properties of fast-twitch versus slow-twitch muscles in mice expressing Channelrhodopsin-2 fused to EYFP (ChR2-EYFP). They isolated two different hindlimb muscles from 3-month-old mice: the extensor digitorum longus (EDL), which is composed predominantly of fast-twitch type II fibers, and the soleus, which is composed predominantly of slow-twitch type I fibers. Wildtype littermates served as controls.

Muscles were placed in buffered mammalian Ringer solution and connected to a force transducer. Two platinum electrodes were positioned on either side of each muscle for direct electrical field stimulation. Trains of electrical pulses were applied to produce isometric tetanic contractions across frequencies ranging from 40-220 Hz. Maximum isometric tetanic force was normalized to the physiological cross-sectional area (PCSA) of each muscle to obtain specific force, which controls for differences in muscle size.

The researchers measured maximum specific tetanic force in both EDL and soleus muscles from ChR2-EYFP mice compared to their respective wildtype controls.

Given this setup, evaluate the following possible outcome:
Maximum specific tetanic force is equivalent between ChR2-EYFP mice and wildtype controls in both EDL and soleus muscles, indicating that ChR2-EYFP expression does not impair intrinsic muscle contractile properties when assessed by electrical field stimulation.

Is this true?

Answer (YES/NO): NO